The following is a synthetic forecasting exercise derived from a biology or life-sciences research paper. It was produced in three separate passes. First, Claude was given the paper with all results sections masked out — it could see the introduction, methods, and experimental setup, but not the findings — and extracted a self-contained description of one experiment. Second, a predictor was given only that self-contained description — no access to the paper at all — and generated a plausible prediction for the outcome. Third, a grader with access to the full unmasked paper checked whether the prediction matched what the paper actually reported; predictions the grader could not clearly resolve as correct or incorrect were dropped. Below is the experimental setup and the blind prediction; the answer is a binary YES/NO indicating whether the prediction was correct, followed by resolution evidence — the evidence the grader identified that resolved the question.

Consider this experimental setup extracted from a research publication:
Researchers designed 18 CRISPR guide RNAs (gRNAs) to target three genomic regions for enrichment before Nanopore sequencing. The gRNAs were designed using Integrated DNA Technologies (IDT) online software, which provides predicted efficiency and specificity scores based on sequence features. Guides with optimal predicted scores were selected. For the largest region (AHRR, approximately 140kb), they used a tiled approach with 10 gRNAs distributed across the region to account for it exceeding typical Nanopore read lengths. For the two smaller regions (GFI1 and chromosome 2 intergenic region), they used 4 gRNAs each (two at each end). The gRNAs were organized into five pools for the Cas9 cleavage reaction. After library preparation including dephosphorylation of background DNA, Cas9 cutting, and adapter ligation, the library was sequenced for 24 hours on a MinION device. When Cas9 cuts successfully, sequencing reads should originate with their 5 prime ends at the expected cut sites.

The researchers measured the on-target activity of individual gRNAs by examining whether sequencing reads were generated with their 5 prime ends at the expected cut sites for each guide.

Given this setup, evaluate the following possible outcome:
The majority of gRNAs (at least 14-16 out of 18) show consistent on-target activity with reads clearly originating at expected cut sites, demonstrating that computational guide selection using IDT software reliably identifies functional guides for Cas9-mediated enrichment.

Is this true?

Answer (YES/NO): NO